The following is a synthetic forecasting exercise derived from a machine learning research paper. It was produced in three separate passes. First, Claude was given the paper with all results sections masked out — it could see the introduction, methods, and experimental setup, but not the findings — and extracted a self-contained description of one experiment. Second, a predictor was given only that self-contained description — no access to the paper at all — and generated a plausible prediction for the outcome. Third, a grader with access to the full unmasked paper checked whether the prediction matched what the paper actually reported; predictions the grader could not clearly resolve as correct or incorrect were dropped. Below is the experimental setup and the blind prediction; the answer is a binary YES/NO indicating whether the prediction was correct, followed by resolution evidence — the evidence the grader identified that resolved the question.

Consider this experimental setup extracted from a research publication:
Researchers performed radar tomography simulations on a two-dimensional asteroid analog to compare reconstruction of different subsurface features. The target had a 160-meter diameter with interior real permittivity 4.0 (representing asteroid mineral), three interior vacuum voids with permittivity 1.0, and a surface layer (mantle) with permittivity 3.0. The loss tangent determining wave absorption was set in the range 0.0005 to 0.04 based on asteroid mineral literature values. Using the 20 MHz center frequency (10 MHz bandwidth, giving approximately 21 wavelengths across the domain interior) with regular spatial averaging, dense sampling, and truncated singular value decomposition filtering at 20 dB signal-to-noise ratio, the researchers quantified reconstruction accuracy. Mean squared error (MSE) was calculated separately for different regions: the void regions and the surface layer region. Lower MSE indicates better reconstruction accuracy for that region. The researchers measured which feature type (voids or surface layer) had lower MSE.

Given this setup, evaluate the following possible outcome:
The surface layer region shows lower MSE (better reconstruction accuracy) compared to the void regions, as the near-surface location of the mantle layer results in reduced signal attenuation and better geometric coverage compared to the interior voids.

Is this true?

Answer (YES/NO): YES